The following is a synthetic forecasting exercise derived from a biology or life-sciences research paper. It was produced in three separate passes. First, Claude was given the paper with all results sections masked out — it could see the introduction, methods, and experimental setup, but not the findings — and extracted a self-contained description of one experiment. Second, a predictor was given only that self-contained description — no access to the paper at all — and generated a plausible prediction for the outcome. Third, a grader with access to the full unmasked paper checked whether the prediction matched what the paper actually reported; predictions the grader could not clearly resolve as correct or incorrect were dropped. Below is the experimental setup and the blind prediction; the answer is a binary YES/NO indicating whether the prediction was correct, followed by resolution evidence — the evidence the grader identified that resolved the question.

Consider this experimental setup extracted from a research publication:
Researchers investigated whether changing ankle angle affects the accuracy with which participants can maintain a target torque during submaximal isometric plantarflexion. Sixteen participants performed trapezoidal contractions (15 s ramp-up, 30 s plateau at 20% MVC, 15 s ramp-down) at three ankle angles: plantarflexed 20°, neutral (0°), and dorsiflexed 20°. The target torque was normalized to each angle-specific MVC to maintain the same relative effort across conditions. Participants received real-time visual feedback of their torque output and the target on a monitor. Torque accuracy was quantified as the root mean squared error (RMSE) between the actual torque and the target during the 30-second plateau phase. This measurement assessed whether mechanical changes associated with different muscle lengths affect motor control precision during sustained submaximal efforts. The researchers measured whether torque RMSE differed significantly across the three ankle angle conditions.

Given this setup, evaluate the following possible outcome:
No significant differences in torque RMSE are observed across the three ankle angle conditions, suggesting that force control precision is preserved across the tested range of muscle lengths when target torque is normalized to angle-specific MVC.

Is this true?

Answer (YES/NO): YES